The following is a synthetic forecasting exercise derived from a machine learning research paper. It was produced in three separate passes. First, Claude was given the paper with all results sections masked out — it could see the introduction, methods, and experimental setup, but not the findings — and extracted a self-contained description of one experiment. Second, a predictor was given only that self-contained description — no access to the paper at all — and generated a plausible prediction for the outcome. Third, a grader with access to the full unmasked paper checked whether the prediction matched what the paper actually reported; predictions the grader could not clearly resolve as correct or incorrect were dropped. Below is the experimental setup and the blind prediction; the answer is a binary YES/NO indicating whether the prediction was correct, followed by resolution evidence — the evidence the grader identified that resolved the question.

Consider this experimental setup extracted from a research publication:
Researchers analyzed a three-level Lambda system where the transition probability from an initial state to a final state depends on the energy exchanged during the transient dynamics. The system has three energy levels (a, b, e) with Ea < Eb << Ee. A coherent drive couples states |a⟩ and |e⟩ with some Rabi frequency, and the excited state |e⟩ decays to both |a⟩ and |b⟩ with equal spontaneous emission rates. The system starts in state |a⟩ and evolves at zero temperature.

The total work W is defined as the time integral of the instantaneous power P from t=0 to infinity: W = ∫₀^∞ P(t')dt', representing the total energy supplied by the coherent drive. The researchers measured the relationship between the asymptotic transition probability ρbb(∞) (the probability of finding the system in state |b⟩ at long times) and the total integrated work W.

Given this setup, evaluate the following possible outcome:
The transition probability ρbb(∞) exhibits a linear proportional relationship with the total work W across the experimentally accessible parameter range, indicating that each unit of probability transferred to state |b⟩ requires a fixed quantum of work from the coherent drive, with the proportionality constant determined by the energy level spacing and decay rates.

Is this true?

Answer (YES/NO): NO